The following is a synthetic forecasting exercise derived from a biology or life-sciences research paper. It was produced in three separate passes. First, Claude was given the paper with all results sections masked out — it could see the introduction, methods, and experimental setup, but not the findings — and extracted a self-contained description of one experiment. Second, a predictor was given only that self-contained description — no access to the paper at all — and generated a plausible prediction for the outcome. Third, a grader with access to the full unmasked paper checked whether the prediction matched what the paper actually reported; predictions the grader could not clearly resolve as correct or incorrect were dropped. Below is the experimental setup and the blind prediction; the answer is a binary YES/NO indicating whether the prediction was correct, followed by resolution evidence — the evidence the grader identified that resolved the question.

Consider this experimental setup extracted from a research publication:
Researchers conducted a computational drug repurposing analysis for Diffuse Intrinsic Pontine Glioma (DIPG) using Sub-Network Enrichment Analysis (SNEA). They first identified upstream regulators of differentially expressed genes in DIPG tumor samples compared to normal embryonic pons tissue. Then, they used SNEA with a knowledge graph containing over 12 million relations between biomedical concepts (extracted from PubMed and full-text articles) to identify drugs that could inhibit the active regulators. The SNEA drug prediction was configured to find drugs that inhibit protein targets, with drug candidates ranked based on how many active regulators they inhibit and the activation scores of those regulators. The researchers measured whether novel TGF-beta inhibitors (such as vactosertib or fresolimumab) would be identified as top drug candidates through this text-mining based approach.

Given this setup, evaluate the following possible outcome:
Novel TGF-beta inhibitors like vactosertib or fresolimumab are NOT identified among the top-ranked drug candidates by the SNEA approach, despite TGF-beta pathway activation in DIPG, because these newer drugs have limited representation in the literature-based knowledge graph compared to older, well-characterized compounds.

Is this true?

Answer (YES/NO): YES